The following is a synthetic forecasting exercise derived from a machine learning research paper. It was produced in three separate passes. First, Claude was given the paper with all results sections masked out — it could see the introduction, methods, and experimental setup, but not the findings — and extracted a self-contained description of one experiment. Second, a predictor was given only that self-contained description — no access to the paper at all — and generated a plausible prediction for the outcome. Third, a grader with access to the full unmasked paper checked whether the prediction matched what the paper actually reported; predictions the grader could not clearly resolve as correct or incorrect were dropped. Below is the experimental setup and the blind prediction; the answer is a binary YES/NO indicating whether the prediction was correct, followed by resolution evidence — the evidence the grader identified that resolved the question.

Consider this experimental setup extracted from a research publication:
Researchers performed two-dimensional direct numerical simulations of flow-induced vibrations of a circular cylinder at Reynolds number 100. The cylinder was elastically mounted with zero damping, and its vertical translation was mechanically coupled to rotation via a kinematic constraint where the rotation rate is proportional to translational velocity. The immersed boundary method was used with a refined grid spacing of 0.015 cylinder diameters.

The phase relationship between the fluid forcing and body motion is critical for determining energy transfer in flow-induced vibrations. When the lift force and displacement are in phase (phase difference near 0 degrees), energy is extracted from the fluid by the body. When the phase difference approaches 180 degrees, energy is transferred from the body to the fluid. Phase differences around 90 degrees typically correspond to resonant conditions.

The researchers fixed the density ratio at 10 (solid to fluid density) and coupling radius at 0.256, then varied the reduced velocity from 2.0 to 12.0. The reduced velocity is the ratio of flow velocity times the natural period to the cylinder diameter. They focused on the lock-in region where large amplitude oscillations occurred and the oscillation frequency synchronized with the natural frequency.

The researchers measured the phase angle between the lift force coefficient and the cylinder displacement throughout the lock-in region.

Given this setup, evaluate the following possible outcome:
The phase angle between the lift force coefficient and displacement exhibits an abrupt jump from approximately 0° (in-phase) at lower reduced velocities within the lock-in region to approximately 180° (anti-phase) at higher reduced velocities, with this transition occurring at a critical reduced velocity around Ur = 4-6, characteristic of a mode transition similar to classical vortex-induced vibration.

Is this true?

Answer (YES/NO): NO